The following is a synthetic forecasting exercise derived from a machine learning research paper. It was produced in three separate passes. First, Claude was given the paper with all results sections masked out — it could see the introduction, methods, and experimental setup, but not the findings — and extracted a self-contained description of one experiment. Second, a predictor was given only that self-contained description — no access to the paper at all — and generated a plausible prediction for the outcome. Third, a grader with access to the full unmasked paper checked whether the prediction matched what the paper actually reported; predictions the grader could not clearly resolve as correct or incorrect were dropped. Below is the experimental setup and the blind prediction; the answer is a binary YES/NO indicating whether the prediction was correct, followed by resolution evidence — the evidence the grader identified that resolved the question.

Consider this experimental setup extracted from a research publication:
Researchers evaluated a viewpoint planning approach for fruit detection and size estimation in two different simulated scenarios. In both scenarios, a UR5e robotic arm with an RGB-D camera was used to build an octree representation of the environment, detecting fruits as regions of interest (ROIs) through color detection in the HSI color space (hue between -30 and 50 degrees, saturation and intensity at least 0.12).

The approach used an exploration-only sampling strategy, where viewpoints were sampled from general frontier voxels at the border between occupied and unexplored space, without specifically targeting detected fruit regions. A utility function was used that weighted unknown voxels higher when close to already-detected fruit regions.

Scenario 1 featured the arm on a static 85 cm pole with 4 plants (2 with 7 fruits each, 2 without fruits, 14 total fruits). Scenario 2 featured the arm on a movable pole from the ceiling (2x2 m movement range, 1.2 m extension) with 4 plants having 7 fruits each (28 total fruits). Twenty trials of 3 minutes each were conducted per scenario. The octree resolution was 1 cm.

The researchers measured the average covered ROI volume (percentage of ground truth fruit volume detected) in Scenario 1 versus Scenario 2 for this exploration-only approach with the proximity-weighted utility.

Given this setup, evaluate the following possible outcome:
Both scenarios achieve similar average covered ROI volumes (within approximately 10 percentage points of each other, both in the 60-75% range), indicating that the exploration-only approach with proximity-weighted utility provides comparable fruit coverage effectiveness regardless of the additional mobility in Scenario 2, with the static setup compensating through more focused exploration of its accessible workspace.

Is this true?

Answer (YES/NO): NO